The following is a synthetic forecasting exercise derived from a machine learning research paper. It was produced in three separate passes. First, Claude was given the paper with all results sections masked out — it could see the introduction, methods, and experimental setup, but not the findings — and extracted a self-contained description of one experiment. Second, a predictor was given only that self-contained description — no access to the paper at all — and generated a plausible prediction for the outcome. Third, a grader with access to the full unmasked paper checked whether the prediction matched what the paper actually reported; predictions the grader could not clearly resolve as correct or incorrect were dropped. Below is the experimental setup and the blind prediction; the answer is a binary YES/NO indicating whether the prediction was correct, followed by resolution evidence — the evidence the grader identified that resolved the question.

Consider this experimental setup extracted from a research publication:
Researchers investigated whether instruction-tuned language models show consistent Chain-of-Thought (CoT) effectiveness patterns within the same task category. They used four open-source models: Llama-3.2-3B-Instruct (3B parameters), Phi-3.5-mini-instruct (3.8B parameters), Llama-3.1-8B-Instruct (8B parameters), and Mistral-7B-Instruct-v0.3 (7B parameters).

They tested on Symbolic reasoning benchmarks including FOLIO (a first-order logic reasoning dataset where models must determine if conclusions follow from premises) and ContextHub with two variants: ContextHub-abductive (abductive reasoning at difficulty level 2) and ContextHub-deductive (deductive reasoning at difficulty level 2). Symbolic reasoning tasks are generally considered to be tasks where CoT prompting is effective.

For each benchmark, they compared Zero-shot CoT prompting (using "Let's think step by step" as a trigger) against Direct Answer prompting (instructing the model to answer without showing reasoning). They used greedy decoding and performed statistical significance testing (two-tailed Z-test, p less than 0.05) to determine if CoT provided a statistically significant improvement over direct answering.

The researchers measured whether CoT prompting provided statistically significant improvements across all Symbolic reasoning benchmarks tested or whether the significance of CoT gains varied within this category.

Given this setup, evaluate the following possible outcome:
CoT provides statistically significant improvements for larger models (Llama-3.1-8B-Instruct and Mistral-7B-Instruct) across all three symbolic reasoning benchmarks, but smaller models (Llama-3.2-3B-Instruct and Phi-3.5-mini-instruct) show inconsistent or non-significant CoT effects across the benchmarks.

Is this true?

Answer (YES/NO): NO